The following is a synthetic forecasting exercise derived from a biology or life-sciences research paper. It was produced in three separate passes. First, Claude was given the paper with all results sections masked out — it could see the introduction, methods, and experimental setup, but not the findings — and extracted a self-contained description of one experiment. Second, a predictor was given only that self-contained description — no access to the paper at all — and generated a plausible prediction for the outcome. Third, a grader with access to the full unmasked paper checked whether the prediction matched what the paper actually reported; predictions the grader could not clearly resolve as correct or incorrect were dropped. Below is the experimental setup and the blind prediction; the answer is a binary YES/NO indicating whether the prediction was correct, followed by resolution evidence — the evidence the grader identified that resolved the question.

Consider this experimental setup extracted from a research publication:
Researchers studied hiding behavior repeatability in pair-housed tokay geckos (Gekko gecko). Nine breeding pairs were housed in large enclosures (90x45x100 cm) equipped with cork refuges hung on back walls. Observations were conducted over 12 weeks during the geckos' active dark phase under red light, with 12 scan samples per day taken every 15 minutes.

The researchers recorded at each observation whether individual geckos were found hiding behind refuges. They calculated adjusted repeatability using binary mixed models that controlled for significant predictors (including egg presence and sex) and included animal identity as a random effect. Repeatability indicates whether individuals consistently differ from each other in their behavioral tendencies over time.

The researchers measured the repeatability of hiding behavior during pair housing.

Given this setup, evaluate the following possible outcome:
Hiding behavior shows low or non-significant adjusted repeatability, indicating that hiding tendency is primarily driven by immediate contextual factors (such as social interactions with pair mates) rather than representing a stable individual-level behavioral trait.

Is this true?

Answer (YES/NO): NO